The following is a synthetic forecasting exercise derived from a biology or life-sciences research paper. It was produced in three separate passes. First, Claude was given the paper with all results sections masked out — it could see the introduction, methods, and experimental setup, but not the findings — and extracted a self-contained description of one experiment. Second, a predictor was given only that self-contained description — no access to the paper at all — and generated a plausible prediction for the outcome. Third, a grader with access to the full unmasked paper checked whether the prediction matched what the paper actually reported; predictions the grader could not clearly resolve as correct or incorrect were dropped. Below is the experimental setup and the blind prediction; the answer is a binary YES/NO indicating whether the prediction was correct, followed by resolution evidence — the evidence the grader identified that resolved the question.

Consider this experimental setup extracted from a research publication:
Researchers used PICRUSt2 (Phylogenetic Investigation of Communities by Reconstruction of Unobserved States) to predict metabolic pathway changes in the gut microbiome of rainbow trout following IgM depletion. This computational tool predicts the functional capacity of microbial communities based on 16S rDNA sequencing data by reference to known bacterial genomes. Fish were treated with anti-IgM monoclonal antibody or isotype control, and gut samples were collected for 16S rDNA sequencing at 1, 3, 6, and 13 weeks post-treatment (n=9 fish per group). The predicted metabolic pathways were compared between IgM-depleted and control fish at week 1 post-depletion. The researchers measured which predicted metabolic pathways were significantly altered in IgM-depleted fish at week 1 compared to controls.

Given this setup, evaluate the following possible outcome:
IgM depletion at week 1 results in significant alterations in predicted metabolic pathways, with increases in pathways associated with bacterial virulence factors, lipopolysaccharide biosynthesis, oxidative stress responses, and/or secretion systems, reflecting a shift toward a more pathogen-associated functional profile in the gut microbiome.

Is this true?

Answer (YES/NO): NO